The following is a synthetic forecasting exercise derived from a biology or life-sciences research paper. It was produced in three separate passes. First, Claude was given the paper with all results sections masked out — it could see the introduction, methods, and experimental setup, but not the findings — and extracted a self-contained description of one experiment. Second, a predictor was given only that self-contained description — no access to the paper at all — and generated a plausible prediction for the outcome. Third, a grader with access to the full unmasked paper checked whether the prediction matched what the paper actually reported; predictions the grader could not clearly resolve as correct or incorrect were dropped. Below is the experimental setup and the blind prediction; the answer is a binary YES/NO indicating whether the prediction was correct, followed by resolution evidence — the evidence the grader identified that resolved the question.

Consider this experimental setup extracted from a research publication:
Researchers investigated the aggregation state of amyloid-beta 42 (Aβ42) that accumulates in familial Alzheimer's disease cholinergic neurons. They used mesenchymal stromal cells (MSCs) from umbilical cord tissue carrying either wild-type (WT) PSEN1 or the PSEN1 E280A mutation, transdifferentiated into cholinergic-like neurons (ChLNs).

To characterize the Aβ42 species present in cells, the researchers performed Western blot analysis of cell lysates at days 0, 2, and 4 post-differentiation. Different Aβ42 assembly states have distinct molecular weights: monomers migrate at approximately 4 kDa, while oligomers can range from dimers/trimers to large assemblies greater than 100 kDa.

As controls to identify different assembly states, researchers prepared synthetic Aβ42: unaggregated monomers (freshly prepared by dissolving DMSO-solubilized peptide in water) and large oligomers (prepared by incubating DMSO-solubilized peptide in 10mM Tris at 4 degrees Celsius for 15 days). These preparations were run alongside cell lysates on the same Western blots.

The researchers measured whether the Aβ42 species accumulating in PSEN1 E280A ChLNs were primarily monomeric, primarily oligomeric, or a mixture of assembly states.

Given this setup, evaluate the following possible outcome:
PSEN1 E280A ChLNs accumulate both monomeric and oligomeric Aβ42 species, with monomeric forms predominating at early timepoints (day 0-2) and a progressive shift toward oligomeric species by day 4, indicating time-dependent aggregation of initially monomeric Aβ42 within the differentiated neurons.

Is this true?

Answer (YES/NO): NO